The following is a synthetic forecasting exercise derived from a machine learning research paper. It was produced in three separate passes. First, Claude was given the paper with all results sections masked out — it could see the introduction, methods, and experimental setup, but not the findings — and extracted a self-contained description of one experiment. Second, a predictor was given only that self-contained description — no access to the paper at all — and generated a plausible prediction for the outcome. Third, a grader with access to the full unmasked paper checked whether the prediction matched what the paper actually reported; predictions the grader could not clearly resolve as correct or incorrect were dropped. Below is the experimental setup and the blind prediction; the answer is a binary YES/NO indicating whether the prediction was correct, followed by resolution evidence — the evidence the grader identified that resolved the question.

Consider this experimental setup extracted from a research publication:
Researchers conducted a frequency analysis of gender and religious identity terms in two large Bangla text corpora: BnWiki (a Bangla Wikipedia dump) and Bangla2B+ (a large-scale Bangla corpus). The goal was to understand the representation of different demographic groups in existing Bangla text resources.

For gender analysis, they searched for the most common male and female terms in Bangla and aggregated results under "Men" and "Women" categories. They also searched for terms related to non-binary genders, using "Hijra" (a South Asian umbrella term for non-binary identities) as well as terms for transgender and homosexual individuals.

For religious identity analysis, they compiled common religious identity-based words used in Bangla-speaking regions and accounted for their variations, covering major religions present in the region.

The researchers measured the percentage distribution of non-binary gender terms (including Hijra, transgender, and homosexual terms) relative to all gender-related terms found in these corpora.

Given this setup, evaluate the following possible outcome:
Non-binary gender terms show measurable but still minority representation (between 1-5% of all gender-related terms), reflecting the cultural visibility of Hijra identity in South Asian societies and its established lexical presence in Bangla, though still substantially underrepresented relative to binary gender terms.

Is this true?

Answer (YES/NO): NO